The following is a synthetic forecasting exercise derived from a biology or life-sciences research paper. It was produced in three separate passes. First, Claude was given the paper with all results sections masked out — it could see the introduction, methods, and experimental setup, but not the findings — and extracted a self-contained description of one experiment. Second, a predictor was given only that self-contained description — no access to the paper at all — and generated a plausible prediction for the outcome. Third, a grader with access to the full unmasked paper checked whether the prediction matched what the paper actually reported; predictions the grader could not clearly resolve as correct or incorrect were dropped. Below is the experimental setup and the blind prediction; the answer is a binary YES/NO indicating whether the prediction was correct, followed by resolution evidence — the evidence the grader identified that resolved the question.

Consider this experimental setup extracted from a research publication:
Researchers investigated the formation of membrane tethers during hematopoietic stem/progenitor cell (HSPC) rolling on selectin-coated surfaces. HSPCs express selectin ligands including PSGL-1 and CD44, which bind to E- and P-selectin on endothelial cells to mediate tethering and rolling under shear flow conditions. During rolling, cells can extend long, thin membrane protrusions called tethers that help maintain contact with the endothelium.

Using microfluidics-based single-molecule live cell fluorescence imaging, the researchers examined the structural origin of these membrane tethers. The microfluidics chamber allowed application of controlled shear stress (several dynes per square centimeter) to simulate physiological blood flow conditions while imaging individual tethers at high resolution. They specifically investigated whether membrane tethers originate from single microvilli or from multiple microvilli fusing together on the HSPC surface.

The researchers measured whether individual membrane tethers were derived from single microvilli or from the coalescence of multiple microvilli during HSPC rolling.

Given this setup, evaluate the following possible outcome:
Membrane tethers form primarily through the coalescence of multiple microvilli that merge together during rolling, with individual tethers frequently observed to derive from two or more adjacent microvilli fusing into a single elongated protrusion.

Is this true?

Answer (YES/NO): NO